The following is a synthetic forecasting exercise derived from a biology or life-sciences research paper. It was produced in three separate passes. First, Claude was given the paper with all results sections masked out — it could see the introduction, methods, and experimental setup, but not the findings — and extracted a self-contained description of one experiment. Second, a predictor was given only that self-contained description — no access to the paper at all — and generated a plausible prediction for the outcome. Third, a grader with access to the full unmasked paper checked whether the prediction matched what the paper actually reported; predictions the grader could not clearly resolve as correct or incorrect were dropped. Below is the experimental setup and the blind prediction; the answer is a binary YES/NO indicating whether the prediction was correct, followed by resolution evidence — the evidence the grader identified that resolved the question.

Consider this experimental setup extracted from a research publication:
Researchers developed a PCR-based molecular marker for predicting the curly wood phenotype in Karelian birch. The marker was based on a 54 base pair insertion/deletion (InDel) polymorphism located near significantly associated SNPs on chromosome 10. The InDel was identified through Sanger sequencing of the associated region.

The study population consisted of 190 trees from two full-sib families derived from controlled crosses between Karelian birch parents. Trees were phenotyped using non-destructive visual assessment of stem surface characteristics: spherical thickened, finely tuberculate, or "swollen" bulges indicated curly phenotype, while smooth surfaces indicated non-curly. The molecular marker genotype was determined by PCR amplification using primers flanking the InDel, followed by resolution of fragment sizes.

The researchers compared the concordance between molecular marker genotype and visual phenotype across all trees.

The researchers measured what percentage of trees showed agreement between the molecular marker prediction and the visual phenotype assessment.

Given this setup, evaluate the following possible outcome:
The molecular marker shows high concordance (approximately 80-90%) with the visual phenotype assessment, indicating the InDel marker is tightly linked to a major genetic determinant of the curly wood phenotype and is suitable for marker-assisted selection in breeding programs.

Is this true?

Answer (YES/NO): NO